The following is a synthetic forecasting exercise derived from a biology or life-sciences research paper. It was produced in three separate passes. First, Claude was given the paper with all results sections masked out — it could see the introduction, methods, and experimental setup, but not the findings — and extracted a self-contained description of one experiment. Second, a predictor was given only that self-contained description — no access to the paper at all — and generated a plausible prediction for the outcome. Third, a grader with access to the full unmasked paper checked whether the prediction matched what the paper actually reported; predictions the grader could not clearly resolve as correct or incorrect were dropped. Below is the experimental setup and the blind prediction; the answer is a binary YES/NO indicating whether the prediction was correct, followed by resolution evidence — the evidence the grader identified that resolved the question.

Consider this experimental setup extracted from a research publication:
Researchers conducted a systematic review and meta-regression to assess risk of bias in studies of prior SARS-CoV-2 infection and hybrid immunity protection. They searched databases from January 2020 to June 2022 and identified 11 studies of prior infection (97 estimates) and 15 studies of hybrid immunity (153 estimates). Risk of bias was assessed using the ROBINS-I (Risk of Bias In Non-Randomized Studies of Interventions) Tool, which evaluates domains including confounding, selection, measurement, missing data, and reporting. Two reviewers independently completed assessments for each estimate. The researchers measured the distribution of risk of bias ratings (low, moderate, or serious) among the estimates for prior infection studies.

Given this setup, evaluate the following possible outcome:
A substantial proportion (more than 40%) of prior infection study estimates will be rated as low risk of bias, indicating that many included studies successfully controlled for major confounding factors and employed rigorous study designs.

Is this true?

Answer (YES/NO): NO